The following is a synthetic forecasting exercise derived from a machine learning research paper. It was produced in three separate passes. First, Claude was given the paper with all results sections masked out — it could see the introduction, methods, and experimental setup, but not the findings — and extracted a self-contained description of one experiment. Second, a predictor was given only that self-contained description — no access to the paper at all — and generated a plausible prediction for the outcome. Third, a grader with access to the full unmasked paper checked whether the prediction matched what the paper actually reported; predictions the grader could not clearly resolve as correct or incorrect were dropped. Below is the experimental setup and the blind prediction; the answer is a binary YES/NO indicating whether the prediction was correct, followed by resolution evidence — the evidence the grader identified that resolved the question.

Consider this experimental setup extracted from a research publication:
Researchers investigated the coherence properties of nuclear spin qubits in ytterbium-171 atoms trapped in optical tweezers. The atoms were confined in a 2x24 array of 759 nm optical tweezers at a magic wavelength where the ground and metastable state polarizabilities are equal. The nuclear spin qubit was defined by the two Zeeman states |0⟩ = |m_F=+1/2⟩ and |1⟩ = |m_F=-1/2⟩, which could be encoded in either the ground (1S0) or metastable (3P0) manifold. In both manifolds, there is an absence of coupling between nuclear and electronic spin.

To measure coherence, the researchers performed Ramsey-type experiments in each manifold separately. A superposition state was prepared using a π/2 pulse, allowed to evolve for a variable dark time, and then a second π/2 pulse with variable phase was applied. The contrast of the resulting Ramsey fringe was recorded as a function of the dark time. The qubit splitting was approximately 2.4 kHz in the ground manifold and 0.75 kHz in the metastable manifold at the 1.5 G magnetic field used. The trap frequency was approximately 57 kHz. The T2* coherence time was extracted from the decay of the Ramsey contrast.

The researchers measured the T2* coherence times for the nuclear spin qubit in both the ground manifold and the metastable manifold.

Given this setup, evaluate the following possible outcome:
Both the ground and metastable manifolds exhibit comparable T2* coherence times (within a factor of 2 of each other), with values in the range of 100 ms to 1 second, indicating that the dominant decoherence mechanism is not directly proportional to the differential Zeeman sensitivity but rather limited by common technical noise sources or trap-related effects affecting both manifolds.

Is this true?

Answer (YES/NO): NO